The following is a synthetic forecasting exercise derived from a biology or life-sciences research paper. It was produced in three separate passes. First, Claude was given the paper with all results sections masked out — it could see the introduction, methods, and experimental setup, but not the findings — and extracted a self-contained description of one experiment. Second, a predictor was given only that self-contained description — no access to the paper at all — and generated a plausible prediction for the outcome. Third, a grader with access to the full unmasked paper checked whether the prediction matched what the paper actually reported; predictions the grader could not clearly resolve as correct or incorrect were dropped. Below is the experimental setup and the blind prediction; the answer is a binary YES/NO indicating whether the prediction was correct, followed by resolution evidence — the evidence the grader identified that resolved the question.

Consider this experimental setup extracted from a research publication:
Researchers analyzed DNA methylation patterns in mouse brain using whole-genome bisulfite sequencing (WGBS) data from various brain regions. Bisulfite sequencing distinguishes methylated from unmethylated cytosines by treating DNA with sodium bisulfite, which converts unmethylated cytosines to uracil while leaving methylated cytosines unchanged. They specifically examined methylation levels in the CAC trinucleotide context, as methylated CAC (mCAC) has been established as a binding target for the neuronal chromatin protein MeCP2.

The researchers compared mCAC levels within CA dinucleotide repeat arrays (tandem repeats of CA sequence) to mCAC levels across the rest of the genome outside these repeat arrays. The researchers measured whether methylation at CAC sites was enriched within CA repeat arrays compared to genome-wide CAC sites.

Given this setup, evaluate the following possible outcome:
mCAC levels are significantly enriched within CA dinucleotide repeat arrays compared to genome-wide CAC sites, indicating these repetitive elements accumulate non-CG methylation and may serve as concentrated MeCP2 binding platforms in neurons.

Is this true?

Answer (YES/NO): NO